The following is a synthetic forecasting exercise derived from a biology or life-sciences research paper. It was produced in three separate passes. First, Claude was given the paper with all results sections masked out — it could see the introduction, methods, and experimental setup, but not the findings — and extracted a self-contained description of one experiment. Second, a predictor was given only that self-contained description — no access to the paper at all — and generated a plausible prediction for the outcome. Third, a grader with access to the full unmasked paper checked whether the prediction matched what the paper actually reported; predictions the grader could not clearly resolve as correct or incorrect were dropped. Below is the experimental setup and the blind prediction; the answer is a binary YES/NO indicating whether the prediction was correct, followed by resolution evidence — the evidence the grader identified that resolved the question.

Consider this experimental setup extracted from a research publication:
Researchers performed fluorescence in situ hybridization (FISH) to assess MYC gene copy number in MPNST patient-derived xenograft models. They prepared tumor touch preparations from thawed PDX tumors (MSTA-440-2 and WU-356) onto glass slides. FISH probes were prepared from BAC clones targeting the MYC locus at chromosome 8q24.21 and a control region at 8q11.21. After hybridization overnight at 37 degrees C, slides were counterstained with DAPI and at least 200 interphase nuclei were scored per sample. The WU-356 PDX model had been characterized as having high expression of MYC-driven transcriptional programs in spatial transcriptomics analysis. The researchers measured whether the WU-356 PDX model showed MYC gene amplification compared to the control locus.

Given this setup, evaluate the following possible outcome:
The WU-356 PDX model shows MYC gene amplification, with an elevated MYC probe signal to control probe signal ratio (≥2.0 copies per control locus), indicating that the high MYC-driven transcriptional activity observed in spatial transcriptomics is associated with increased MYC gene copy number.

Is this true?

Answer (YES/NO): YES